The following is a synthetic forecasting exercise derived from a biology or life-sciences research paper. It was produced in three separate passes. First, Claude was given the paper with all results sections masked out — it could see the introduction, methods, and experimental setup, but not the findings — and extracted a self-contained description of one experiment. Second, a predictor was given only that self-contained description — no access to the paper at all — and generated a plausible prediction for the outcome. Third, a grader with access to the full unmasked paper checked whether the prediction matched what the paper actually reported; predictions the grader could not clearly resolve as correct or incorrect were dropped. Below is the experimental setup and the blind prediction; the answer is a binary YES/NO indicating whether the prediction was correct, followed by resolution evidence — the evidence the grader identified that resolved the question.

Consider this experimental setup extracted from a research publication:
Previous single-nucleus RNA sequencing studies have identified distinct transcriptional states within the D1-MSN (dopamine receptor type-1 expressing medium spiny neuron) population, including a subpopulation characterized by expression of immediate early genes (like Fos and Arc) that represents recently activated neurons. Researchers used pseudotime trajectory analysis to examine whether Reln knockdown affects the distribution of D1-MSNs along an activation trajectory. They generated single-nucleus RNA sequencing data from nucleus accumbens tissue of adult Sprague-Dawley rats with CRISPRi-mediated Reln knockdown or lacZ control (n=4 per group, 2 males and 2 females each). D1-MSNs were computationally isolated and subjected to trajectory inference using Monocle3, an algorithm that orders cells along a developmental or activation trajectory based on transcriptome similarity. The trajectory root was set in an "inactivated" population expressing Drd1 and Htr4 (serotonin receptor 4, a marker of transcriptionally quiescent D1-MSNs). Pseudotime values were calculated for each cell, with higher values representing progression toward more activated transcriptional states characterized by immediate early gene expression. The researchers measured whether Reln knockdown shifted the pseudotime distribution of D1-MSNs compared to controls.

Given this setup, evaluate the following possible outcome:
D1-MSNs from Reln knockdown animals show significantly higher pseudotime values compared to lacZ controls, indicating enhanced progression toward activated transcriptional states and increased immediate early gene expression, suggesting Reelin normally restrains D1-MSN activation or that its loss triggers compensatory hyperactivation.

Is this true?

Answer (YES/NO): NO